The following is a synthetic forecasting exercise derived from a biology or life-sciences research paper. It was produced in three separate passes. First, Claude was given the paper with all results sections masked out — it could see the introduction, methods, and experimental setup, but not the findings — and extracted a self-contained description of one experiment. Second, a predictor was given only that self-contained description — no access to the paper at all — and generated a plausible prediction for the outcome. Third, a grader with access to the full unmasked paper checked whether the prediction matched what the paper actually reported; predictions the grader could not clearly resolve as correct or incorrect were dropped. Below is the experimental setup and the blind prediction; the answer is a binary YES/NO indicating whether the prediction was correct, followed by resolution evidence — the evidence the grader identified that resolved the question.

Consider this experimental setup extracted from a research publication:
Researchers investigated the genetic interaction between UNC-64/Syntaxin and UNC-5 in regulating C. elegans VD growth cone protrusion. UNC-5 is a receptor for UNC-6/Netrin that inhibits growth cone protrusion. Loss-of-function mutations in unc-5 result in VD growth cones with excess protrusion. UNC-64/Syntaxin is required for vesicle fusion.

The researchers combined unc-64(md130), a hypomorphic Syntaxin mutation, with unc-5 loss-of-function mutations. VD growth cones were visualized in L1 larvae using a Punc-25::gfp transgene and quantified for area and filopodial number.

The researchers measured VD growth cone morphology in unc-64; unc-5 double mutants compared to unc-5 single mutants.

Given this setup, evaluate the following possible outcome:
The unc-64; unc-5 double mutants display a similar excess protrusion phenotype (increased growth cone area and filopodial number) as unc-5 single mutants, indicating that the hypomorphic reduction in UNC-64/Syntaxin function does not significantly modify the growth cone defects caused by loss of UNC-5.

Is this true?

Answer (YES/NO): NO